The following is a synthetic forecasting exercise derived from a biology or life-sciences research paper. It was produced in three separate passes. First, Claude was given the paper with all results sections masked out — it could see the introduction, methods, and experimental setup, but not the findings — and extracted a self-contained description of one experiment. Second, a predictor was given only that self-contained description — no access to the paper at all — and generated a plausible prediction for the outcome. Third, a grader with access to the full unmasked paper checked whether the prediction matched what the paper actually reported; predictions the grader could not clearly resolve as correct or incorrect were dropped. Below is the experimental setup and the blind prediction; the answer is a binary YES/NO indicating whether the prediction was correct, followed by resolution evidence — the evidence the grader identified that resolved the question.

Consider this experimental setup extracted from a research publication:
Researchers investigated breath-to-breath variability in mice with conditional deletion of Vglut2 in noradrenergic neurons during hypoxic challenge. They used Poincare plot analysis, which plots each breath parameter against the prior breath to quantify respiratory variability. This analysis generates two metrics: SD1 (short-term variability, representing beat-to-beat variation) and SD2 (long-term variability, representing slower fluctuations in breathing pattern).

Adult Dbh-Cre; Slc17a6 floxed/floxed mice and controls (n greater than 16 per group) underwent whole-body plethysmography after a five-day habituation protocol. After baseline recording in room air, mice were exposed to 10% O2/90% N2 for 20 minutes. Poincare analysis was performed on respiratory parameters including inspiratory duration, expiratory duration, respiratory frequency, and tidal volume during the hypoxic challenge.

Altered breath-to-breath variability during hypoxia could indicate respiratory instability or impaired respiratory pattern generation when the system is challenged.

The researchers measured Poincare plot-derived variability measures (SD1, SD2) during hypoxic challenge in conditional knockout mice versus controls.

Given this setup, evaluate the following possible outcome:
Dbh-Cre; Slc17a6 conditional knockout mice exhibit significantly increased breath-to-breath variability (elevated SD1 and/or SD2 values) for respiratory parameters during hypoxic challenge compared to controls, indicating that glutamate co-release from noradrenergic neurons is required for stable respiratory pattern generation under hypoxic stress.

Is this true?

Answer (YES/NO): YES